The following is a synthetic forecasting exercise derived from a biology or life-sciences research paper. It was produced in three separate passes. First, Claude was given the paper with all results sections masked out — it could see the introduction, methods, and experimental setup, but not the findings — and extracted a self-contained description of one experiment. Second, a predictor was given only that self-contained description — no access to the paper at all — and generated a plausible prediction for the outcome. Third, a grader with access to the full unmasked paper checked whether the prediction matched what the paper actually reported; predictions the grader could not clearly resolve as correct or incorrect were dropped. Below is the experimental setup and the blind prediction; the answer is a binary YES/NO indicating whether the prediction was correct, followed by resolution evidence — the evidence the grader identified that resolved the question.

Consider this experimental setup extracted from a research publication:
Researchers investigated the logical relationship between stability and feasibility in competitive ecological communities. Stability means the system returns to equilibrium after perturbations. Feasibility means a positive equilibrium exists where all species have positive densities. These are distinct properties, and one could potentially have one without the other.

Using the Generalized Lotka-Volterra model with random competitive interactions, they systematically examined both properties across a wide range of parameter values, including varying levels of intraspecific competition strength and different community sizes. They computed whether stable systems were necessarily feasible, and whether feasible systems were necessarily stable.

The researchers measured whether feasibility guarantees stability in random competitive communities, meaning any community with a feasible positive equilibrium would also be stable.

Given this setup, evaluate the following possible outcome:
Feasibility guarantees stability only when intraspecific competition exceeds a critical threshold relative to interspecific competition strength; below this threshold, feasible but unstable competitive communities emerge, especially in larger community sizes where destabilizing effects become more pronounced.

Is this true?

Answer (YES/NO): NO